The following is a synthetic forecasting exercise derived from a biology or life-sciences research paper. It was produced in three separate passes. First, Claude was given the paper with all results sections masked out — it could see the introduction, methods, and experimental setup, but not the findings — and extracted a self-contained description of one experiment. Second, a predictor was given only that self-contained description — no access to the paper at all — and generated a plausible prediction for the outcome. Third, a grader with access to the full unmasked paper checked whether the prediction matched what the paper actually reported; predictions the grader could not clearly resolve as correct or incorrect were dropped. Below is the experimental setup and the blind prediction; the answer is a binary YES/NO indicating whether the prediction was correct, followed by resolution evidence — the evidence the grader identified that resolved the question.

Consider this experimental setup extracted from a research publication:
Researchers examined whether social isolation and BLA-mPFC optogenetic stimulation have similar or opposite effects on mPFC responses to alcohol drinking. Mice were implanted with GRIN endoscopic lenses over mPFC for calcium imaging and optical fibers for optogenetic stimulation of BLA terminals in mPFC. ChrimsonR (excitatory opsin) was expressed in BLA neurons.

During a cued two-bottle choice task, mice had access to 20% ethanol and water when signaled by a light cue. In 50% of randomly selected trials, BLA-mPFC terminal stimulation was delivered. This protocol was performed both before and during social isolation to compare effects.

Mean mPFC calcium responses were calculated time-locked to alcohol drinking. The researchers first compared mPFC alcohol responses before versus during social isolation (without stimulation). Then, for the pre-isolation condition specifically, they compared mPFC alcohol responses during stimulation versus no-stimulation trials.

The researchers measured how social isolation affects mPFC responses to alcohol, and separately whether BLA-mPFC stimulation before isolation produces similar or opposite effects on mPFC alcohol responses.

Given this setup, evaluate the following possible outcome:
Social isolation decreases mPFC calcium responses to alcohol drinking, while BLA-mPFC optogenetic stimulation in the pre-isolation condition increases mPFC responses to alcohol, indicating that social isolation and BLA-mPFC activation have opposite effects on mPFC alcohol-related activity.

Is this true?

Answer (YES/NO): NO